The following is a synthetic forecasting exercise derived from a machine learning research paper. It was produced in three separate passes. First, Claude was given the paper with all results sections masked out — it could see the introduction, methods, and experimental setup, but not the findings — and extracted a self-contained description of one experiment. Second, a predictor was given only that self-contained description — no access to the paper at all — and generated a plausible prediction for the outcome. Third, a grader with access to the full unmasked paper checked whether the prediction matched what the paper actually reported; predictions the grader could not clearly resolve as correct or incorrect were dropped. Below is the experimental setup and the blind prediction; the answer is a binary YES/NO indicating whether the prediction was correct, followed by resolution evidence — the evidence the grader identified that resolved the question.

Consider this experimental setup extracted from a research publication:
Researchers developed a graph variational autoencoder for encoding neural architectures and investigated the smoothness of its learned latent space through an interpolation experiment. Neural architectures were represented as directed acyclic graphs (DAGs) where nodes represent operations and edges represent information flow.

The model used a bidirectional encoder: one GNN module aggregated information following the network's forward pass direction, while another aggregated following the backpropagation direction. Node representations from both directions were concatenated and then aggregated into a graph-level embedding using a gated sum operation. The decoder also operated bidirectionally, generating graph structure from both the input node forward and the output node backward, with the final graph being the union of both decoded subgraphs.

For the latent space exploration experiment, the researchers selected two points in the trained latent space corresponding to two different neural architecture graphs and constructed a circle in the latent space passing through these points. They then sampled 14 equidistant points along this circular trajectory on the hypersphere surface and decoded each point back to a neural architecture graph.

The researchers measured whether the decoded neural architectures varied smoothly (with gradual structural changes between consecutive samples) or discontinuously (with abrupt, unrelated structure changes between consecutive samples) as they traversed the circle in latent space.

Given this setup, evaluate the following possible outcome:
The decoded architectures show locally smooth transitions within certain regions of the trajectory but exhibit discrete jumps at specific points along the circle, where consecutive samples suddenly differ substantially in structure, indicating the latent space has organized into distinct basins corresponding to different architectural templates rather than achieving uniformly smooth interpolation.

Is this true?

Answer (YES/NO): NO